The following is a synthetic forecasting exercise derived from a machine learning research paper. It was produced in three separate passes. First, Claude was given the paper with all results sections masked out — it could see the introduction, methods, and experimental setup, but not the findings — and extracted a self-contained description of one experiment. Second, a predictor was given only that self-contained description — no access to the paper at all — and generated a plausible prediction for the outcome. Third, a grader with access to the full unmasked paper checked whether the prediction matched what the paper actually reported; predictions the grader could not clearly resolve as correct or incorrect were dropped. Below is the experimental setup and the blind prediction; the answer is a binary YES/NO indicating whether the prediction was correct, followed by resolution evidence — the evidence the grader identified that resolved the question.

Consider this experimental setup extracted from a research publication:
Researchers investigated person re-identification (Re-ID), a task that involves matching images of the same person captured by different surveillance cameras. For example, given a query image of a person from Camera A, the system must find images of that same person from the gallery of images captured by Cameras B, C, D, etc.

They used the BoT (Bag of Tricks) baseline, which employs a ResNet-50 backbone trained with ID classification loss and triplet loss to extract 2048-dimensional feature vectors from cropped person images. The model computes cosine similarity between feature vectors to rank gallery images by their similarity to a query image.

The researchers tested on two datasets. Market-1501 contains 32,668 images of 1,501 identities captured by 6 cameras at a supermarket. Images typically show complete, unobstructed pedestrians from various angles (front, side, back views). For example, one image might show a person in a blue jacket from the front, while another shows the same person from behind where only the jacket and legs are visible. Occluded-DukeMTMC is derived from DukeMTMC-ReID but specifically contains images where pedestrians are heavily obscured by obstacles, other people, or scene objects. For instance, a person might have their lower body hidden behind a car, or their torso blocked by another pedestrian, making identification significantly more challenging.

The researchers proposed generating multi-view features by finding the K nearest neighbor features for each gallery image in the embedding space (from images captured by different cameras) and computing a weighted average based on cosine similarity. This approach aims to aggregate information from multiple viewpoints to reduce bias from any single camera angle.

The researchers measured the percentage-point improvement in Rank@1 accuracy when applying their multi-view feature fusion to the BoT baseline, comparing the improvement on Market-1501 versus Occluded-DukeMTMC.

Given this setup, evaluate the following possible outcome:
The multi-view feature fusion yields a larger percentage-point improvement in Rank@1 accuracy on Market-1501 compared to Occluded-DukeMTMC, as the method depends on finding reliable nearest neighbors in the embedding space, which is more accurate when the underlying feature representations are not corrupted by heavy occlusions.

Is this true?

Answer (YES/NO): NO